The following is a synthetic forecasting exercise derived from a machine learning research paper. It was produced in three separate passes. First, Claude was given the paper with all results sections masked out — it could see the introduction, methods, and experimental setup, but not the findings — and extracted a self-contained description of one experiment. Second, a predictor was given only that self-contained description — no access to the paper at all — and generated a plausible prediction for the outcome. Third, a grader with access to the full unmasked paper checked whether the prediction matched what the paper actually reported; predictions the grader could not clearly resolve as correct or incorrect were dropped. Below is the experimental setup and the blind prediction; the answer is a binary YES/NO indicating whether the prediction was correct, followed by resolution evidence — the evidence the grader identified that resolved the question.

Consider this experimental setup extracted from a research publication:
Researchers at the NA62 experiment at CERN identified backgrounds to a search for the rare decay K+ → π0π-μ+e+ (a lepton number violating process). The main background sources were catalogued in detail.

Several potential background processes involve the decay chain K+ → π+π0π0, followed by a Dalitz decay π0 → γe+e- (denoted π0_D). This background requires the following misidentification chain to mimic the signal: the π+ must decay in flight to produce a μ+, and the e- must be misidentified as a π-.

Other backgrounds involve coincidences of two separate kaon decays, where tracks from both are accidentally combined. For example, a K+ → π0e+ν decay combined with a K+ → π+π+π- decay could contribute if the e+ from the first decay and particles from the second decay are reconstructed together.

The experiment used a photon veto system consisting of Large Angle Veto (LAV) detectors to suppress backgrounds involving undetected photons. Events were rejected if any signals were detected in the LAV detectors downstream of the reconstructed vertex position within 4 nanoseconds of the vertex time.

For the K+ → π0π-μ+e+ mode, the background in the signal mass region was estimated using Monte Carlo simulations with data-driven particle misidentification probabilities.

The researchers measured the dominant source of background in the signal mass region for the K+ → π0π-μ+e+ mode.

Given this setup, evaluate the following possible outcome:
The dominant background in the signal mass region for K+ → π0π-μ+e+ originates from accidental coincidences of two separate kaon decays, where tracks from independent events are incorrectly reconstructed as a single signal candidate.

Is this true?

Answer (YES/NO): NO